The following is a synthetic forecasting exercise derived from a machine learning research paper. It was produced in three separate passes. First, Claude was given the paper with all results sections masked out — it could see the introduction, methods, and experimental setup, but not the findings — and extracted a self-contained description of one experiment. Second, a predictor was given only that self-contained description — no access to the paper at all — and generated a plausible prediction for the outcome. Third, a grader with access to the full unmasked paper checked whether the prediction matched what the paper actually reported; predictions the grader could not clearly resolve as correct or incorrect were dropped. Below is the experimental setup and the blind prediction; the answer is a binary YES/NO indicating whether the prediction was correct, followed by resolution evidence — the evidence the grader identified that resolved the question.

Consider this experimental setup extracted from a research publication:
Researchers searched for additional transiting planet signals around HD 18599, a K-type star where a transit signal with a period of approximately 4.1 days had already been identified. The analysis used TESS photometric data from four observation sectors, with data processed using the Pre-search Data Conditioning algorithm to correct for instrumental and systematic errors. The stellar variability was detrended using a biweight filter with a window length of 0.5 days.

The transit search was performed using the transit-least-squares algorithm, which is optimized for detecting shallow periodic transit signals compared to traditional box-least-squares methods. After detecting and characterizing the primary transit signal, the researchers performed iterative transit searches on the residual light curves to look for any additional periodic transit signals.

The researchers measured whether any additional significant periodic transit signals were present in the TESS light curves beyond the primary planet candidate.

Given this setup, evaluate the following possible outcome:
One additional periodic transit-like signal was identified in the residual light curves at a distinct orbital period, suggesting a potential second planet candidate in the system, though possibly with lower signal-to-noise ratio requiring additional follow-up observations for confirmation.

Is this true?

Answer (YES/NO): NO